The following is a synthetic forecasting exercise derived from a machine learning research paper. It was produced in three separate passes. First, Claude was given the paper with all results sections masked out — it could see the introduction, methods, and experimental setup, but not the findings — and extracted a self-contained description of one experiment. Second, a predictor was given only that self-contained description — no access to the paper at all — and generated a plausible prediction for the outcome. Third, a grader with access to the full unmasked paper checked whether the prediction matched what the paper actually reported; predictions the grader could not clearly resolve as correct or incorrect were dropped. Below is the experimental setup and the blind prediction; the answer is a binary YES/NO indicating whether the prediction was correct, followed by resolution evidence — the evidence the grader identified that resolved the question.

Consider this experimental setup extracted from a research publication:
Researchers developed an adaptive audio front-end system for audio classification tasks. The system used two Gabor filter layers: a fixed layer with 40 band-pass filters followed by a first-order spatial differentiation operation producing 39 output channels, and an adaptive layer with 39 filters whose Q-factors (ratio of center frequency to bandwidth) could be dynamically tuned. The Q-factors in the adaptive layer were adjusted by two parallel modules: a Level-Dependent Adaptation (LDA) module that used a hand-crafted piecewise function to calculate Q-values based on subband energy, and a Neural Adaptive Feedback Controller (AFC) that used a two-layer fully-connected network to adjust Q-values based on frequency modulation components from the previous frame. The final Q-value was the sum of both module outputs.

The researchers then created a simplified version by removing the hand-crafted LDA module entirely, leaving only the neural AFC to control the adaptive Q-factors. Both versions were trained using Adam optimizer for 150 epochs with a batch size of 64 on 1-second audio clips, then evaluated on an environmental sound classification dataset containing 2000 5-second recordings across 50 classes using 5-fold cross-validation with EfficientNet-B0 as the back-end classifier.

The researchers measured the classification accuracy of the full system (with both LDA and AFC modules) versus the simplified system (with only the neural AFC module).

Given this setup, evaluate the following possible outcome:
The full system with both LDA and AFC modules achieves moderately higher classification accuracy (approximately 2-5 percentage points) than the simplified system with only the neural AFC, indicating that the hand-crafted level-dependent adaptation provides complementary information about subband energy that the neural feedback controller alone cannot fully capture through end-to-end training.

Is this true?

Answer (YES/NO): NO